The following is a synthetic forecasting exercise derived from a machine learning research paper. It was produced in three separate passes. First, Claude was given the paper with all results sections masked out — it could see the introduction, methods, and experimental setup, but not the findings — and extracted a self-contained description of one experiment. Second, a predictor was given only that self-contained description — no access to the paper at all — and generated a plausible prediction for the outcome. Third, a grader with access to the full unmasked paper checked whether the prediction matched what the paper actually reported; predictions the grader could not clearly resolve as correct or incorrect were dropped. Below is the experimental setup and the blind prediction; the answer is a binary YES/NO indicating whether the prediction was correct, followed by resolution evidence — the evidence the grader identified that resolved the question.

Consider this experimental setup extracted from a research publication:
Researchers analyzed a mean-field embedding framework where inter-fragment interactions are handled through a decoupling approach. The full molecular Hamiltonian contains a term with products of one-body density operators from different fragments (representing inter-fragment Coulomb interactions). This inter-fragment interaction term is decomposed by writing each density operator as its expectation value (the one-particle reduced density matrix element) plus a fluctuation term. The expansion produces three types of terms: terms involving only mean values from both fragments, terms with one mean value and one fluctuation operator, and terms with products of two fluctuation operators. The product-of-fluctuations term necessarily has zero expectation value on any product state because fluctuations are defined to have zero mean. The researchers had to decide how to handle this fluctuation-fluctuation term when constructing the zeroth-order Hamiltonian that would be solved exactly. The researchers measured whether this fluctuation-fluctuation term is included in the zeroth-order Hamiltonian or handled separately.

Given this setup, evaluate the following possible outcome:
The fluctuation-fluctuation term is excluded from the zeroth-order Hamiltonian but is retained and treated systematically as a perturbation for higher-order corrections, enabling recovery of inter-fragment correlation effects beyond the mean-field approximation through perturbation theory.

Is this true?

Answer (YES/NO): YES